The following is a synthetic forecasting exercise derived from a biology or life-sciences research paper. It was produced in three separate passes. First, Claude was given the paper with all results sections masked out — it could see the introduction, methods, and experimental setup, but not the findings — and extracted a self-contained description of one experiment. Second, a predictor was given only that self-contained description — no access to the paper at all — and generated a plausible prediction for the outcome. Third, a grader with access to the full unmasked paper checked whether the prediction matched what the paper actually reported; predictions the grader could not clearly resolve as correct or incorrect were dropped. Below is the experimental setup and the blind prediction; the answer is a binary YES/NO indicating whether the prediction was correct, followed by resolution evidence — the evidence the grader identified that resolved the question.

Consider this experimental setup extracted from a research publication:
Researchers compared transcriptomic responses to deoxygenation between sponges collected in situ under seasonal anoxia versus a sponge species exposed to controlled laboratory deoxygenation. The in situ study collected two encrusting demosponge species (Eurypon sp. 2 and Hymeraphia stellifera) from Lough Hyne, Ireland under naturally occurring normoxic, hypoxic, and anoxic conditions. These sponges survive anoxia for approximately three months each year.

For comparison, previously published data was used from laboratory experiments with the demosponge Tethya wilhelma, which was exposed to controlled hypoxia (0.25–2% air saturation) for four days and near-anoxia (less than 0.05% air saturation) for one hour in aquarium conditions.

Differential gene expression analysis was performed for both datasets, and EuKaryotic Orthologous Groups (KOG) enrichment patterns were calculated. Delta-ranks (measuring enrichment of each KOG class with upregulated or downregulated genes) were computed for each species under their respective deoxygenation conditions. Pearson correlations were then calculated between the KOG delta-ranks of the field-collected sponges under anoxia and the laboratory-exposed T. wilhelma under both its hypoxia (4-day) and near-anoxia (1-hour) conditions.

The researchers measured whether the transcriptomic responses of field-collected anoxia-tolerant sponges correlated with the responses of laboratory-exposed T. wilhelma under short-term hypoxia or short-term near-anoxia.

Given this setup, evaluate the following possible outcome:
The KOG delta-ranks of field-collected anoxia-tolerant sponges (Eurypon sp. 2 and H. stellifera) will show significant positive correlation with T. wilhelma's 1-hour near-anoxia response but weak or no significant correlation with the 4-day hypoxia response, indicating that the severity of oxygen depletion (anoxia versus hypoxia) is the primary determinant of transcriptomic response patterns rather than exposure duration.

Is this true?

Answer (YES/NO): NO